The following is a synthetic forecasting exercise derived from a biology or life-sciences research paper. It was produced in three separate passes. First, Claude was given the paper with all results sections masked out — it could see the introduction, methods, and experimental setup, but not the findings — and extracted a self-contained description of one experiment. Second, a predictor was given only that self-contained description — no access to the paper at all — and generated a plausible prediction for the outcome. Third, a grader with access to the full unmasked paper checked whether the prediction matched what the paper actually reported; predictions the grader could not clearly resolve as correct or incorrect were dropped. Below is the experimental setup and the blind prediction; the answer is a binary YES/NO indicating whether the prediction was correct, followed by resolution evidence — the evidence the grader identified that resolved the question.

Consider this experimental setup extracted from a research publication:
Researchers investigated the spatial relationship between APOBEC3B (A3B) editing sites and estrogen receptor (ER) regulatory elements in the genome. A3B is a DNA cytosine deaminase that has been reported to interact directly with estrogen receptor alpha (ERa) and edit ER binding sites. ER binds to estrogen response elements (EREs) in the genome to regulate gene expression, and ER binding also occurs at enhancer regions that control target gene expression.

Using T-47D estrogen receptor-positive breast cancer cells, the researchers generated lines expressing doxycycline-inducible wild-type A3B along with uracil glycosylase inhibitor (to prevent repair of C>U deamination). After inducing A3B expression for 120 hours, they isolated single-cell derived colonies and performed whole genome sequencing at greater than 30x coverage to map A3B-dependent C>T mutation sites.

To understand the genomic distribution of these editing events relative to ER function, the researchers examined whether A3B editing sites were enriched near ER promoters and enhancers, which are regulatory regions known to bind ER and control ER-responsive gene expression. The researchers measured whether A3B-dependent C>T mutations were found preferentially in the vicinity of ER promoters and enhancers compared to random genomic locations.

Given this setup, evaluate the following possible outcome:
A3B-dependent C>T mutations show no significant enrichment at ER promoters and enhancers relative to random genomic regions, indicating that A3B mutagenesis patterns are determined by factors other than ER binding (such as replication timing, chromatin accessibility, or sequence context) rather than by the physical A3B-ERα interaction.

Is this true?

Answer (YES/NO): NO